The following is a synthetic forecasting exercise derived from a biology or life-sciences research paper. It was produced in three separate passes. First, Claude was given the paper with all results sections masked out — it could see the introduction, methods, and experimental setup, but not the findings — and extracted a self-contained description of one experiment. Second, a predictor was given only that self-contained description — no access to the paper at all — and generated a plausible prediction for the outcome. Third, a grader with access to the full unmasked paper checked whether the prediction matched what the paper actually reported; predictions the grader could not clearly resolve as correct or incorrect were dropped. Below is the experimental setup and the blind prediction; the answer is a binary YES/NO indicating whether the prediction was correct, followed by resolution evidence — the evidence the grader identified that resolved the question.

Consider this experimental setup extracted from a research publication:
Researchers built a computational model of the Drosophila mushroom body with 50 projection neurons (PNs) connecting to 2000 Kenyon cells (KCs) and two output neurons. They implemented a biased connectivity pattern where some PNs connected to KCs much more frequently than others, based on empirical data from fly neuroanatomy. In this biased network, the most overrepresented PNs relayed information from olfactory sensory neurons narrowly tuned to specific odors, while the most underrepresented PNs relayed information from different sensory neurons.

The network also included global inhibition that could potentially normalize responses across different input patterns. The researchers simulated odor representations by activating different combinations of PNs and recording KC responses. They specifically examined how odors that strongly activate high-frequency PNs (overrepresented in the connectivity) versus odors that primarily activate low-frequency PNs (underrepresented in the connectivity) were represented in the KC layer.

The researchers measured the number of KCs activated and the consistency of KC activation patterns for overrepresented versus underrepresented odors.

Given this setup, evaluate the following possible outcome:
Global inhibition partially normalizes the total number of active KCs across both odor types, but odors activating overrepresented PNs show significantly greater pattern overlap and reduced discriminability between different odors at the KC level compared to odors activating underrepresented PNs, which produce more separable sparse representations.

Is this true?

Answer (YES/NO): NO